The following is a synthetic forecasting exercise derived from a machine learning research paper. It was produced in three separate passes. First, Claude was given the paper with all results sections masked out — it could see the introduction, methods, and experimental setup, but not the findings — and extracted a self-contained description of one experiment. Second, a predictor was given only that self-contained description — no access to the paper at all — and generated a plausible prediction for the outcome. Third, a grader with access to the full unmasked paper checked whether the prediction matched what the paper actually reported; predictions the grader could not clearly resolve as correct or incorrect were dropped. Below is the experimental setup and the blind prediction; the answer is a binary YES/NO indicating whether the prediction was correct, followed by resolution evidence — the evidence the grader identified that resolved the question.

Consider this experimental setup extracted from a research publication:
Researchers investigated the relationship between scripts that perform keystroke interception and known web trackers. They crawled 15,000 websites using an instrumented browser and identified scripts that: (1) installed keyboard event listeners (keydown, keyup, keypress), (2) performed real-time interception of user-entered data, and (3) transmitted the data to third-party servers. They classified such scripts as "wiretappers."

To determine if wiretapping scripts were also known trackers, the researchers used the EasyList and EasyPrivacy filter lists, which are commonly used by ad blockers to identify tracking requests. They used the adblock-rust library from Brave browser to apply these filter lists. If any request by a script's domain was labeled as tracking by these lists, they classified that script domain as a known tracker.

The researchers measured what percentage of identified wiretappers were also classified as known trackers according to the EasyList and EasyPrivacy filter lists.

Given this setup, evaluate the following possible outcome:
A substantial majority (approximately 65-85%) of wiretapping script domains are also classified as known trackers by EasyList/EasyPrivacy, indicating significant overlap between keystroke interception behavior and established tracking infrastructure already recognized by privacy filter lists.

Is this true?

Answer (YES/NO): YES